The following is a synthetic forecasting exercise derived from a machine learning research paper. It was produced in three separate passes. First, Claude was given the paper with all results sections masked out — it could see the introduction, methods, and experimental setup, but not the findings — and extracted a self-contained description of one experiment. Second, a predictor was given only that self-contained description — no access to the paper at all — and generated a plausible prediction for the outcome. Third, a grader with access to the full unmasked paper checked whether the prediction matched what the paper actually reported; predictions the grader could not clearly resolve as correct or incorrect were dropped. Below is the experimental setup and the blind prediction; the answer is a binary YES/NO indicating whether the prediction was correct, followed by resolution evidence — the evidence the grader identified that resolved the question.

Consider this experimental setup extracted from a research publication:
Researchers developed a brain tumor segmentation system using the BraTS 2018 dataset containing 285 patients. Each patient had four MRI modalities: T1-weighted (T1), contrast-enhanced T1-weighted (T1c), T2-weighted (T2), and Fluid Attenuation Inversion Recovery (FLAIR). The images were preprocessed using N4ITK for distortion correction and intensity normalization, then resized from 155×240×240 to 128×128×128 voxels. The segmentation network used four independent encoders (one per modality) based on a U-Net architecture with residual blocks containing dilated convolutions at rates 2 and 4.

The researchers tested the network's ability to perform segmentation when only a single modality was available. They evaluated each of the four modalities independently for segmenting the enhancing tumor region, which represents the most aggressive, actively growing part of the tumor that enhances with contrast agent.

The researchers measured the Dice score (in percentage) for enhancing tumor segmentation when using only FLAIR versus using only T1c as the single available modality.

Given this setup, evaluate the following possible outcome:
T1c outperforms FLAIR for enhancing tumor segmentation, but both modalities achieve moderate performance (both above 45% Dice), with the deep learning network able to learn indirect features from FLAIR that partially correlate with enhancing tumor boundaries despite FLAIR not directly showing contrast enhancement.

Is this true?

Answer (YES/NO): NO